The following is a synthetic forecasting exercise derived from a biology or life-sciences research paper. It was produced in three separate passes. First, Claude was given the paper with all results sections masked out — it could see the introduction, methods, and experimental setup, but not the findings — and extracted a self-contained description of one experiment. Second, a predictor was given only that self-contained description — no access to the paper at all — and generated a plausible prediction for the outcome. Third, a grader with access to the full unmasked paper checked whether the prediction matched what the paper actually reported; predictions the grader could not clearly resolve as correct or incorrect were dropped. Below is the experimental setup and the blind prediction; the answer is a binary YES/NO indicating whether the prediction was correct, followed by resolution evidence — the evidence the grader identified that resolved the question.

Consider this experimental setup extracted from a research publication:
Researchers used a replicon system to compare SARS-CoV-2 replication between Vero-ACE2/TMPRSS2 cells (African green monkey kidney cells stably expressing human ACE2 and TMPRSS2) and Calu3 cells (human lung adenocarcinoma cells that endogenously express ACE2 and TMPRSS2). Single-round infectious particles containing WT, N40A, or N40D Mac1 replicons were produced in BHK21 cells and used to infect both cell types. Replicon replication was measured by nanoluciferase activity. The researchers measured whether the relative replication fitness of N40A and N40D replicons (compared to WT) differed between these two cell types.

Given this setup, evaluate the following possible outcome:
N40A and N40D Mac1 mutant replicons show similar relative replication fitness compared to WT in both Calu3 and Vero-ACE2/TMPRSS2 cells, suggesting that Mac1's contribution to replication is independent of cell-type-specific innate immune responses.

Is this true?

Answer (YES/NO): YES